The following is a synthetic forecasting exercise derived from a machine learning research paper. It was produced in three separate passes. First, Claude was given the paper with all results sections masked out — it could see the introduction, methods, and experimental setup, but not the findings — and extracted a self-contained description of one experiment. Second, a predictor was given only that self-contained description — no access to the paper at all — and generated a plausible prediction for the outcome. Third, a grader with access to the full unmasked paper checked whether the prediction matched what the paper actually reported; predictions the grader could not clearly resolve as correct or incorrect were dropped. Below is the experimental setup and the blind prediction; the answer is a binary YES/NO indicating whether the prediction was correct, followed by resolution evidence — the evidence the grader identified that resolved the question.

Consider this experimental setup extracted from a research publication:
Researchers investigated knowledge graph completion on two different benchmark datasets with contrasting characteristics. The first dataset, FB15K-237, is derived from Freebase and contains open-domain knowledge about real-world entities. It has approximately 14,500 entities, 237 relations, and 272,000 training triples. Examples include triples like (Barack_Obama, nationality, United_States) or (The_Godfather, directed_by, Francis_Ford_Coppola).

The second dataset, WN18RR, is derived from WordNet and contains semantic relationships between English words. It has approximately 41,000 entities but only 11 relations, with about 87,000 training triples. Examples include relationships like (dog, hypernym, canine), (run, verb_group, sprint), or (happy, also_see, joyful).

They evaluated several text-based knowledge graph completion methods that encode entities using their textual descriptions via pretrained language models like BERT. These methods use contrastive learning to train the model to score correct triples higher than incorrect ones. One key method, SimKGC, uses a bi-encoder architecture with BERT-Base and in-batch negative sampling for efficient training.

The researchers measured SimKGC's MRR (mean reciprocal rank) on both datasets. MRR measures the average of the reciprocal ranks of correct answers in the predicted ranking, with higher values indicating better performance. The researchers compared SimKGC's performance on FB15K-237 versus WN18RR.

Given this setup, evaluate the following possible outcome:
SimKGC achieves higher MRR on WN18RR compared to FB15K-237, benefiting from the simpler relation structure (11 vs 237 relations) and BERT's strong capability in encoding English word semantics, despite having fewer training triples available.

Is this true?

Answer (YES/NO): YES